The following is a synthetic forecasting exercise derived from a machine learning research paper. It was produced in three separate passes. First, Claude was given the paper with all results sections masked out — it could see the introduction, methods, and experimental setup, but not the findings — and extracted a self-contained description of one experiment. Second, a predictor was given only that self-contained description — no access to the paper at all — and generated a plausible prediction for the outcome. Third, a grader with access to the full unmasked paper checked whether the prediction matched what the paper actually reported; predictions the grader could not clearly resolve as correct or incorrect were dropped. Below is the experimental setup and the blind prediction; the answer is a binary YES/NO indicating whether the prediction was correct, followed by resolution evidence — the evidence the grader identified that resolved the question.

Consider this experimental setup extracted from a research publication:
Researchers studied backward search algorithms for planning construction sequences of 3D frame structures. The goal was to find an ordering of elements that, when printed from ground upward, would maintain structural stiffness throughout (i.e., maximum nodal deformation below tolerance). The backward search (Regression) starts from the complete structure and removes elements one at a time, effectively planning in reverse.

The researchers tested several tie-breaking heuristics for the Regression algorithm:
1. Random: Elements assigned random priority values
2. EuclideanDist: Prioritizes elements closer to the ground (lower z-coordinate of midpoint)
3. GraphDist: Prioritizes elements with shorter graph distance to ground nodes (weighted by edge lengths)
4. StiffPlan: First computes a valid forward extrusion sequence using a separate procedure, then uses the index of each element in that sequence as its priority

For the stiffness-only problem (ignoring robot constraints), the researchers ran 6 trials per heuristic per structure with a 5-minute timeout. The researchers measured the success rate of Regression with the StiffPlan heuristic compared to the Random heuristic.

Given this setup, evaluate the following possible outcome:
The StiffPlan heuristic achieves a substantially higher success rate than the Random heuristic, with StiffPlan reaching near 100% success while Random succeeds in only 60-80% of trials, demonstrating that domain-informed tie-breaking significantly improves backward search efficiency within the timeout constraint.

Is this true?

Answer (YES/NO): YES